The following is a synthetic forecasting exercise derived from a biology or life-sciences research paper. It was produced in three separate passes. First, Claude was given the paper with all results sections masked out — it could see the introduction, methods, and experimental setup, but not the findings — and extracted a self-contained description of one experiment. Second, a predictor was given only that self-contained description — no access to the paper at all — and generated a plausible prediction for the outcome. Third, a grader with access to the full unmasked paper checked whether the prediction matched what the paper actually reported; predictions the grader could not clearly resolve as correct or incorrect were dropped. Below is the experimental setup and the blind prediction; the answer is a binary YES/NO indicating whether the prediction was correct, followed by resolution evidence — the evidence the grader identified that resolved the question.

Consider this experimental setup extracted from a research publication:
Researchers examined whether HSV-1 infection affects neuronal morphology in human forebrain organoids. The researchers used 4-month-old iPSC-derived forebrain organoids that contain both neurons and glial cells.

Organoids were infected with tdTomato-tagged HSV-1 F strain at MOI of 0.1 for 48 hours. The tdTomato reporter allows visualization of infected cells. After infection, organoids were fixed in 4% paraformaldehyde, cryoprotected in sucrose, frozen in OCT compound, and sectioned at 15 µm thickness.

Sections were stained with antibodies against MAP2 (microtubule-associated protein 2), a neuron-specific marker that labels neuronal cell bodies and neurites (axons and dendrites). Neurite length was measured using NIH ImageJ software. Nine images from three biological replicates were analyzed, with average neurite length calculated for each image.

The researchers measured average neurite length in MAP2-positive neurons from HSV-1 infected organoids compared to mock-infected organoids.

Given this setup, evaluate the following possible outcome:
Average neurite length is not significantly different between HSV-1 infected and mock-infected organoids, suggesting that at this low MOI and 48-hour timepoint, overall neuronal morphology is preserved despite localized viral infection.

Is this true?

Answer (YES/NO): NO